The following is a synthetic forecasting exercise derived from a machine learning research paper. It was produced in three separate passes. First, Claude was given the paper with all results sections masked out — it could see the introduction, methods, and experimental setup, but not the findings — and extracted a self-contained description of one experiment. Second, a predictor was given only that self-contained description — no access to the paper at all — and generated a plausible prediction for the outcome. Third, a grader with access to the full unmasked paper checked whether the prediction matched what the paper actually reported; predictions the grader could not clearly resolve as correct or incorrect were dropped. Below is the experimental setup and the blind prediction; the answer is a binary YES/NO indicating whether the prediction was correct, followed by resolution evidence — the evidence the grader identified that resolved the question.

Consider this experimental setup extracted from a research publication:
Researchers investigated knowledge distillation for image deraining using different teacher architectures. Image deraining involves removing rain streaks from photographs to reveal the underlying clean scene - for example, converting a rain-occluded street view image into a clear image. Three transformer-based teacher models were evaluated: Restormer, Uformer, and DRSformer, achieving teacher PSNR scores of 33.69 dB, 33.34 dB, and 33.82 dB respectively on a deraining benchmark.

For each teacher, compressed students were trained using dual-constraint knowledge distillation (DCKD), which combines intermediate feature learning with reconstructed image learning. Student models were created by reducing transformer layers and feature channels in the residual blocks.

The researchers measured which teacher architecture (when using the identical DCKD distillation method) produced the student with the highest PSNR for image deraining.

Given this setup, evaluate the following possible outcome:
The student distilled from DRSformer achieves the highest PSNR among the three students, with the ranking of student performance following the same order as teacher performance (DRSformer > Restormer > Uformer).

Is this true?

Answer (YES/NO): YES